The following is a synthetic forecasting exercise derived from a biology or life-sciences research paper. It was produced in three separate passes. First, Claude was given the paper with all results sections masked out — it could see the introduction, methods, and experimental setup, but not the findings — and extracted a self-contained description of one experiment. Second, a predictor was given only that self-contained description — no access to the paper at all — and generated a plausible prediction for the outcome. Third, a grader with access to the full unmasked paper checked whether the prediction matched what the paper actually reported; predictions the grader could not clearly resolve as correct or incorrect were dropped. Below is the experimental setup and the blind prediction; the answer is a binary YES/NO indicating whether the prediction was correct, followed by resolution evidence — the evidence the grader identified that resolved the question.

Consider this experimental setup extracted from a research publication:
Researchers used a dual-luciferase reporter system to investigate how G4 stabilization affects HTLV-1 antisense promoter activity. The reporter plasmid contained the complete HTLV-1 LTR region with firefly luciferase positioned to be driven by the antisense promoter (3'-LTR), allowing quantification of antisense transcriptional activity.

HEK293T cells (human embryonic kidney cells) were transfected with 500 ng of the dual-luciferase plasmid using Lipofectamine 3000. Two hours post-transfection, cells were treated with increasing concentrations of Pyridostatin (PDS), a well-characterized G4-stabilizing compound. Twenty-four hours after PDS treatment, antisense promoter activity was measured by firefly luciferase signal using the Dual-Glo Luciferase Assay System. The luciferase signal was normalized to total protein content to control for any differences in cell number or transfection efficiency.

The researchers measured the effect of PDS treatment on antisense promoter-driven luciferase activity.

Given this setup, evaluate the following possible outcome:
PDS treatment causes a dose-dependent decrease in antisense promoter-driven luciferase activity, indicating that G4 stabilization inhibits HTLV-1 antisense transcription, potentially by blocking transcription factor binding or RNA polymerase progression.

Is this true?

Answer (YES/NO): NO